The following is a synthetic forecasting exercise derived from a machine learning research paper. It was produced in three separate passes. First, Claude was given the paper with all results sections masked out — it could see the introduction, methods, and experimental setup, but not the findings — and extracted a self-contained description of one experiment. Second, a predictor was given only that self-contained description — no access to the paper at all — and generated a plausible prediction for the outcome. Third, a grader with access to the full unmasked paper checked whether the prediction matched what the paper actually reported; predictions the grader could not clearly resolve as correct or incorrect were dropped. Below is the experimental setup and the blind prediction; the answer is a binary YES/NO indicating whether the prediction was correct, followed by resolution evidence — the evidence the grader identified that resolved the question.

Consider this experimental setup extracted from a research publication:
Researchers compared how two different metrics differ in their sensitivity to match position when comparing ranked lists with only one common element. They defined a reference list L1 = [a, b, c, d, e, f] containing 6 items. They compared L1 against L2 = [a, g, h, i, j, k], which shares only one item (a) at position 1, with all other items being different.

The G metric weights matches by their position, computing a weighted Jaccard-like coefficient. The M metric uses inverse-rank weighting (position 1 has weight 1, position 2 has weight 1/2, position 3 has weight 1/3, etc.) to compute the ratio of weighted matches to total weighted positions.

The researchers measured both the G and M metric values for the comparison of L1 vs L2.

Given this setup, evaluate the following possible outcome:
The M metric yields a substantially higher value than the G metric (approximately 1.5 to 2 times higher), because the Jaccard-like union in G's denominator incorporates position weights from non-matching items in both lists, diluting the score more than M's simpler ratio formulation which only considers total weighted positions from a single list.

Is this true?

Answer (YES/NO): YES